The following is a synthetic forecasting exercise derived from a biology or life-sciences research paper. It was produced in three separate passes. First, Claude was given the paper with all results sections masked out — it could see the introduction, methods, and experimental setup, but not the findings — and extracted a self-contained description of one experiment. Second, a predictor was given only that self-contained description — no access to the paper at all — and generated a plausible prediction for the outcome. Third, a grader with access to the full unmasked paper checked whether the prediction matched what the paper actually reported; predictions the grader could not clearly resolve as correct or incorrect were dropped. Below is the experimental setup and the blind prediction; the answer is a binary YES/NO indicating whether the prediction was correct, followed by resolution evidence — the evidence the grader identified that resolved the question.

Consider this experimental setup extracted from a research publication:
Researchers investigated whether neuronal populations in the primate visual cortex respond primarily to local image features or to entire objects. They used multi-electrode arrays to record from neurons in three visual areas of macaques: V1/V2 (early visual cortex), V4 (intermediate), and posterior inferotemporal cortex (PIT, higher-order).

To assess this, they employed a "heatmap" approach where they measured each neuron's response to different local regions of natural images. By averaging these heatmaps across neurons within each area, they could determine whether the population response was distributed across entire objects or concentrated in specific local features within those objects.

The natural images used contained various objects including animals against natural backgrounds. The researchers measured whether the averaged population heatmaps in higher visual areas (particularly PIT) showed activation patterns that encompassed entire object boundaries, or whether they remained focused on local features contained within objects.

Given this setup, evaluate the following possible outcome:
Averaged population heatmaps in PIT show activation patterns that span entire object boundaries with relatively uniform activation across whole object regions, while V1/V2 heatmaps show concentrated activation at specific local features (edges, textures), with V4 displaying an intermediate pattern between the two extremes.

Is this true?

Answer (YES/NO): NO